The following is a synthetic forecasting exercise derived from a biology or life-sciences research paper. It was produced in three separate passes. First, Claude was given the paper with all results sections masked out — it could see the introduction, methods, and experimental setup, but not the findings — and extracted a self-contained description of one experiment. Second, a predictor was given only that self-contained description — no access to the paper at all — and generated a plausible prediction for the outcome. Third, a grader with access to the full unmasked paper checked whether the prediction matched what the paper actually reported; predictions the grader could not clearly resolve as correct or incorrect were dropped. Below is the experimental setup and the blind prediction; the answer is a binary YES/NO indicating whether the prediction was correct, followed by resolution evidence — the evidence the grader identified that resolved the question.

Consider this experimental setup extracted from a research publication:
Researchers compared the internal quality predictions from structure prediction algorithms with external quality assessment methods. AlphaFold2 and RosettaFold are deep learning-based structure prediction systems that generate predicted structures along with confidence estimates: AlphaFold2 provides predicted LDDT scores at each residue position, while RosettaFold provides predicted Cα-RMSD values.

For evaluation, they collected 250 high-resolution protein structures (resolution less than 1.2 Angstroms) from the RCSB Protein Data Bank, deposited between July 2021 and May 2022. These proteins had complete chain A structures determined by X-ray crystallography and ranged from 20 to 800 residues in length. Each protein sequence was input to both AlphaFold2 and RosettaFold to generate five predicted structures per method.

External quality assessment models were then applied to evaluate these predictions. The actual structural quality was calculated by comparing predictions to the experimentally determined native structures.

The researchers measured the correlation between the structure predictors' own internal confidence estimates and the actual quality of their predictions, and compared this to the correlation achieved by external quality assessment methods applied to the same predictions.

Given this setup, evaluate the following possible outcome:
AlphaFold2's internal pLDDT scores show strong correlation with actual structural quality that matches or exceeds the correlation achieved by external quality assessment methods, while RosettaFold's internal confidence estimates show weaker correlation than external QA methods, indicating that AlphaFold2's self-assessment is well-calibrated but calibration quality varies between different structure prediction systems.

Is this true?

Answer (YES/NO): YES